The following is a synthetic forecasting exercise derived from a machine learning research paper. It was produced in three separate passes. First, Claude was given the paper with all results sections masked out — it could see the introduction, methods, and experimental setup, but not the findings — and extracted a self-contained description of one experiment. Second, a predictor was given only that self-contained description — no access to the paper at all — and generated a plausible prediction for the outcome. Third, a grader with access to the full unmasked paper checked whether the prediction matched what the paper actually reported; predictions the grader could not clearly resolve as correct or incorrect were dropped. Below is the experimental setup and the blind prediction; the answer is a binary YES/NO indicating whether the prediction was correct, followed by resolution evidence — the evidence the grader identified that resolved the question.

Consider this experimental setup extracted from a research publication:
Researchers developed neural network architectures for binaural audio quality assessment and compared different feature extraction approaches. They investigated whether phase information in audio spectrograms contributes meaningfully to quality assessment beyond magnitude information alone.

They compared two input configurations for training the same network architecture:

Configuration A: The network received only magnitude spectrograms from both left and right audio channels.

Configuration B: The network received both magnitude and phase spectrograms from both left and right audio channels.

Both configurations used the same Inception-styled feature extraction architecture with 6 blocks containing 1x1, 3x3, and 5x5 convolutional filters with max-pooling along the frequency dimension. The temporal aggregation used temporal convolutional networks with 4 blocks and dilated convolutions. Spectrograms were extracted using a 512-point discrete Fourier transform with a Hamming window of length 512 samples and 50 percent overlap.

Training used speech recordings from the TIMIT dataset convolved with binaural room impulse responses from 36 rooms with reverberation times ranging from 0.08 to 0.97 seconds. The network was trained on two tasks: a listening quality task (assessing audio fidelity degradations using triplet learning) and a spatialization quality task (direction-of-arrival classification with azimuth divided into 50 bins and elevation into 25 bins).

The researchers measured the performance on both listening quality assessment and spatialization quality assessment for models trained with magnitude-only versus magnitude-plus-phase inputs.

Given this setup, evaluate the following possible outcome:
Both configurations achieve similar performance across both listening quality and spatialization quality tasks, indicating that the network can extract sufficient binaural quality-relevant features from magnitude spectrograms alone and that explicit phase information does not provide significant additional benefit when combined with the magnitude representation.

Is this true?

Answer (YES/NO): NO